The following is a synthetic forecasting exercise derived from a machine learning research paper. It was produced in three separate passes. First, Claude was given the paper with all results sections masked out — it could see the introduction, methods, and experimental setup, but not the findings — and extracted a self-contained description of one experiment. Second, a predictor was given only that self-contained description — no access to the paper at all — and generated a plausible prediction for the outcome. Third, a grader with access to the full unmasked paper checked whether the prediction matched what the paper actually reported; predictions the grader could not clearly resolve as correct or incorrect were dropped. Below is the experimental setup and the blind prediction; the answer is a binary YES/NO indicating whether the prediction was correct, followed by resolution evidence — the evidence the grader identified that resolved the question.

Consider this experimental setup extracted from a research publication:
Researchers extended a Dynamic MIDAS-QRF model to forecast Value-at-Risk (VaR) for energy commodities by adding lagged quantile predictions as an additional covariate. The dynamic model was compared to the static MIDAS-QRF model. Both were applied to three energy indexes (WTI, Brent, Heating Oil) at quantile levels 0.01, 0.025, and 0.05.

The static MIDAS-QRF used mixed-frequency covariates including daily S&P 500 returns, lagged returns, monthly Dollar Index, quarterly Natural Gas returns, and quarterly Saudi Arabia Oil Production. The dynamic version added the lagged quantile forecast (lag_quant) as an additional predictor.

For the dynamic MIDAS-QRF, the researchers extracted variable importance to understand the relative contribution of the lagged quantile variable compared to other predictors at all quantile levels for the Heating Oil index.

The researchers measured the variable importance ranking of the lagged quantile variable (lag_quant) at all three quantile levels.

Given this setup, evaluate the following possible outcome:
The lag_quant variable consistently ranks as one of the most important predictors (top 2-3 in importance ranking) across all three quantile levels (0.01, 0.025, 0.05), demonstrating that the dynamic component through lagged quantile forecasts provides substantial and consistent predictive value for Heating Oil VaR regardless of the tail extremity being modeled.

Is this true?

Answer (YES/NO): YES